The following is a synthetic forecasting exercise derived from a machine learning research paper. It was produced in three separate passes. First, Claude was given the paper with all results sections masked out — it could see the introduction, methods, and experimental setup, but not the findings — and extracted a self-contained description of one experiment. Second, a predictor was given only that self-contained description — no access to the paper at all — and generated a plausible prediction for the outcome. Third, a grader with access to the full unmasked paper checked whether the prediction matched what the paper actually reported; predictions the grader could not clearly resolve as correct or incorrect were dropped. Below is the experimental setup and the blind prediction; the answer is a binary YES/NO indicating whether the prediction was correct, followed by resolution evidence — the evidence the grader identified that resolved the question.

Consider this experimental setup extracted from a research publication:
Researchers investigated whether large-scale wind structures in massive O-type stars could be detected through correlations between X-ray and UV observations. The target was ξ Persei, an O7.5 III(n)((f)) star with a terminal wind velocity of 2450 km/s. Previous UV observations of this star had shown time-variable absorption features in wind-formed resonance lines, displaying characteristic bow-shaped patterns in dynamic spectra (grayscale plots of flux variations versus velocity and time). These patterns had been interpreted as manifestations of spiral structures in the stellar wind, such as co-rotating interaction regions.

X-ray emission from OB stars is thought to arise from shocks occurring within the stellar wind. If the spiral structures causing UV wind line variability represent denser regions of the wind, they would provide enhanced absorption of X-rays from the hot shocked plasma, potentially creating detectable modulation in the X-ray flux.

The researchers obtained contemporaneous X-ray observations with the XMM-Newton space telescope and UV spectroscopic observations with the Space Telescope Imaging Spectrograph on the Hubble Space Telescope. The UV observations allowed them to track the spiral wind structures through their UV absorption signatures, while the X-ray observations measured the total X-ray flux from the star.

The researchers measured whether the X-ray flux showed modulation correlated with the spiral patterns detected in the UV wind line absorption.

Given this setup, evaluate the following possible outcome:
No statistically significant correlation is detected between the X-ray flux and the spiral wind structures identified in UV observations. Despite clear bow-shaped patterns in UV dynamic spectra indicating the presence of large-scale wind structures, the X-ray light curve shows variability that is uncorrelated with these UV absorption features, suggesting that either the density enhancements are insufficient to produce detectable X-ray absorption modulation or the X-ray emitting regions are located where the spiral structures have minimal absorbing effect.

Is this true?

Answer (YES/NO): NO